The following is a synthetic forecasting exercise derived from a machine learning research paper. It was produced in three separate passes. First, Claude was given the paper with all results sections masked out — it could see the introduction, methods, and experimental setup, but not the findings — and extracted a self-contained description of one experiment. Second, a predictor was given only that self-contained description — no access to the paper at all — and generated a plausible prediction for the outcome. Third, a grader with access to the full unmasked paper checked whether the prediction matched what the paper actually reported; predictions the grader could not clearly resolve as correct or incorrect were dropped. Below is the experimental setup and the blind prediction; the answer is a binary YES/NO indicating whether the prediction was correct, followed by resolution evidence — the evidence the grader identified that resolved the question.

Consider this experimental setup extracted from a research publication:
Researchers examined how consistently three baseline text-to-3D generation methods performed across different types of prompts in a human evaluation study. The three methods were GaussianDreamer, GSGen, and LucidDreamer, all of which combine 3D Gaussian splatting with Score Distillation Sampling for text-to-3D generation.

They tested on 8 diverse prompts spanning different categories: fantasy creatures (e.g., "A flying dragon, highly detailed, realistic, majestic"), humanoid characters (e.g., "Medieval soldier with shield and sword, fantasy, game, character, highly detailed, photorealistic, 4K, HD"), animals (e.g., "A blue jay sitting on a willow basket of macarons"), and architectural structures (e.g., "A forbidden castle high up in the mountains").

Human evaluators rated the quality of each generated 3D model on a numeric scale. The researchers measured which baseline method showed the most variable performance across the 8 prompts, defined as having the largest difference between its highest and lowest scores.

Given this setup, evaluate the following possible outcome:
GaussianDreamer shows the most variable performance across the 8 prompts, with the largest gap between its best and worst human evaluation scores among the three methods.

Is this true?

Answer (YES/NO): YES